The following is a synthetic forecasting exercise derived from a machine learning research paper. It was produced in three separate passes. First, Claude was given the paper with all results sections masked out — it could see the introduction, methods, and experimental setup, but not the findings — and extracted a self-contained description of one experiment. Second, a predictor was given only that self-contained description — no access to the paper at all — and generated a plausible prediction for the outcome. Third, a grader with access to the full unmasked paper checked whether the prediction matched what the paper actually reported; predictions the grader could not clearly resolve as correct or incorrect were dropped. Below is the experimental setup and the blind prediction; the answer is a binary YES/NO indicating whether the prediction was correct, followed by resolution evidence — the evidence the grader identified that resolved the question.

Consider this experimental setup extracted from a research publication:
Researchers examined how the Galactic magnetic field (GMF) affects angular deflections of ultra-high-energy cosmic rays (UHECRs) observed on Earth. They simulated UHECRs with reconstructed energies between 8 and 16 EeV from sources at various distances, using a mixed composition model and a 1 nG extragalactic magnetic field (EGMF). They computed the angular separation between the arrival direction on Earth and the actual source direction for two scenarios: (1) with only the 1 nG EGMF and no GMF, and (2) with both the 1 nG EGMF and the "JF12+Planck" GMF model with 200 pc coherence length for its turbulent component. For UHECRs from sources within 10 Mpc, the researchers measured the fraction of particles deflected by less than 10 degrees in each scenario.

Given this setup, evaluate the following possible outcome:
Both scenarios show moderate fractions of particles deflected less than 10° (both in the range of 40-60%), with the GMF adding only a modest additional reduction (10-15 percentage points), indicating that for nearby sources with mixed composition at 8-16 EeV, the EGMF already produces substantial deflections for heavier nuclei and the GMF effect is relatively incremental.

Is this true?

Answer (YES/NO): NO